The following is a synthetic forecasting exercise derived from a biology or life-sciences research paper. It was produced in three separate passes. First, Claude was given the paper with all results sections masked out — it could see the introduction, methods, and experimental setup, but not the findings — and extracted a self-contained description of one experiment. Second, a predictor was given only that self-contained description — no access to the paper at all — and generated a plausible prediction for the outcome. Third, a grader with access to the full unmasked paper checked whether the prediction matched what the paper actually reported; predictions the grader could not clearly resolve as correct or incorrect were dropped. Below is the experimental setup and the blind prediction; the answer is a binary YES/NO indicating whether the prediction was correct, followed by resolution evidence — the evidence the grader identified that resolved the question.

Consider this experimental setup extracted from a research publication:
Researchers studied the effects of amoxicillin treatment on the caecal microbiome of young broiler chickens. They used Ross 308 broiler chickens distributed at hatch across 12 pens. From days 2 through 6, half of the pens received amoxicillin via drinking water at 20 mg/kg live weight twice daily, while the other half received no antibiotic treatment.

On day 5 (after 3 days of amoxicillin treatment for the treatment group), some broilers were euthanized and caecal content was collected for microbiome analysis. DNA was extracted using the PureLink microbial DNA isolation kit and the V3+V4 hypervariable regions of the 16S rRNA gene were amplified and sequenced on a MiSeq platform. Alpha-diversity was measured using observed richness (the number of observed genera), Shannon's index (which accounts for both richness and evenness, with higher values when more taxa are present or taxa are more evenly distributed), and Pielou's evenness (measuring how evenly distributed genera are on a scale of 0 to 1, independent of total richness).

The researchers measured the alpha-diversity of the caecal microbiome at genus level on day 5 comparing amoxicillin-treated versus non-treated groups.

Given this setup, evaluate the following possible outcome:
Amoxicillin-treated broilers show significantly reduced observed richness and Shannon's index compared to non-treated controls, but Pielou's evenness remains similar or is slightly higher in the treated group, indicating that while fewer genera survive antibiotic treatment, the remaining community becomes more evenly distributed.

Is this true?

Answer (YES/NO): NO